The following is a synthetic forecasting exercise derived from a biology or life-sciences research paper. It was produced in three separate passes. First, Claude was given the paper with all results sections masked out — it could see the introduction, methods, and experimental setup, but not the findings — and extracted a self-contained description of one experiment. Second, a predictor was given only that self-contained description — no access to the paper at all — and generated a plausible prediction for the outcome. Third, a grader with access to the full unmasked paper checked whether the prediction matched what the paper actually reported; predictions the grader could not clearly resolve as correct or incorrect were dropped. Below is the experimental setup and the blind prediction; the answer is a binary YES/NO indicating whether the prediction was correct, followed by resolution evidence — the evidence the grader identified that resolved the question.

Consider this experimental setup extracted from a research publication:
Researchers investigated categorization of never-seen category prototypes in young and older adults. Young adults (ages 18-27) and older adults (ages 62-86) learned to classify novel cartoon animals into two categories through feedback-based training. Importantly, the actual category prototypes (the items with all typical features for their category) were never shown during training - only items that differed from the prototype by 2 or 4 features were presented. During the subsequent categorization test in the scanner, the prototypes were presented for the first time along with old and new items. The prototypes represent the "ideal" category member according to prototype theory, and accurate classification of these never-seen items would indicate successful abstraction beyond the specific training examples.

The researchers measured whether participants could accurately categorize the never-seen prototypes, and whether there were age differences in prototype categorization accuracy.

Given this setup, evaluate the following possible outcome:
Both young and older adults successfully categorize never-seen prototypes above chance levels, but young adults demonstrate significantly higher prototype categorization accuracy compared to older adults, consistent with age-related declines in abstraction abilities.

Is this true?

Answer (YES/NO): NO